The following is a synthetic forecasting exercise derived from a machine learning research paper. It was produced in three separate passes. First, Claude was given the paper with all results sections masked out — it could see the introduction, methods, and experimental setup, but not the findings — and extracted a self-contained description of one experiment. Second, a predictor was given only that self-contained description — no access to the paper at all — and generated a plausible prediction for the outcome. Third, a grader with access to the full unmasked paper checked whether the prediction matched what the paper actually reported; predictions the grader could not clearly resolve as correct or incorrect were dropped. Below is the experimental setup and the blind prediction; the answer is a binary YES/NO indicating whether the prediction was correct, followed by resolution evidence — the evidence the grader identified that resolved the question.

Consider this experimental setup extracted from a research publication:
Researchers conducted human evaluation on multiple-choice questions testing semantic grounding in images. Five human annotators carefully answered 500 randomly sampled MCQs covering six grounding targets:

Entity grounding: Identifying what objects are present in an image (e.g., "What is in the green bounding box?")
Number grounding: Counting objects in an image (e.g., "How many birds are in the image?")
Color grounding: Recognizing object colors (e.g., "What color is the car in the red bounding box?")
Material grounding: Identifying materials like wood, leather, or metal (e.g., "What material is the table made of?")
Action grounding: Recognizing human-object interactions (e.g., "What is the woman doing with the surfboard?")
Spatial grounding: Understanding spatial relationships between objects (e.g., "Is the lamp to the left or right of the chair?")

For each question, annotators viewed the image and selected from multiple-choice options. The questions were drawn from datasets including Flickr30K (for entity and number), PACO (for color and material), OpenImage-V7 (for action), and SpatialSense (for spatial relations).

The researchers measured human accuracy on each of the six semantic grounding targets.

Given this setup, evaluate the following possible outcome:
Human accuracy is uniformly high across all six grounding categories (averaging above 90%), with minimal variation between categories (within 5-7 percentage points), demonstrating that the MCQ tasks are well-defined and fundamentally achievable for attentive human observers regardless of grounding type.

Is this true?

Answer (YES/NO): NO